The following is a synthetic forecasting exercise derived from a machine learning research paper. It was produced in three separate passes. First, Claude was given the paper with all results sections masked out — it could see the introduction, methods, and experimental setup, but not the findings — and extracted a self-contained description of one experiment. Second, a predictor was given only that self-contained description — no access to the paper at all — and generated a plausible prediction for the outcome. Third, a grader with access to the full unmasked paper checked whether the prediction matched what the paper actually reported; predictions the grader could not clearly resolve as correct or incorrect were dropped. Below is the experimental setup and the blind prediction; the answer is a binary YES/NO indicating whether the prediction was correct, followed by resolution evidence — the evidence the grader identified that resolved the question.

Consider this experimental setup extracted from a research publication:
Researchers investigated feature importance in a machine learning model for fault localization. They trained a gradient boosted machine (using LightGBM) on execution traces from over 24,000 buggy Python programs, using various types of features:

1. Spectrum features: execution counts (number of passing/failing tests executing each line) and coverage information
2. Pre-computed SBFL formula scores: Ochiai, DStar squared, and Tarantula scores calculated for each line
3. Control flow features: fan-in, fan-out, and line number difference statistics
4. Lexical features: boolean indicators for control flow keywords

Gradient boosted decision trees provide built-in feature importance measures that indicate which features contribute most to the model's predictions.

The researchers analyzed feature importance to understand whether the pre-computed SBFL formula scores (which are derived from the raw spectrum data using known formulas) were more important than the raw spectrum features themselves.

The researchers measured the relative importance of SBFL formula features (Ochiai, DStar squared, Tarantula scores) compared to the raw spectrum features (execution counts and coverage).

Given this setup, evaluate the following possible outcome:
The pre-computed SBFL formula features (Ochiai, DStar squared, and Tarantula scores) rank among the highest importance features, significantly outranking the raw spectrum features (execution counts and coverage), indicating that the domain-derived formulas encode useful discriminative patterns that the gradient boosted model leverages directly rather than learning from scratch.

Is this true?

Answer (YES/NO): NO